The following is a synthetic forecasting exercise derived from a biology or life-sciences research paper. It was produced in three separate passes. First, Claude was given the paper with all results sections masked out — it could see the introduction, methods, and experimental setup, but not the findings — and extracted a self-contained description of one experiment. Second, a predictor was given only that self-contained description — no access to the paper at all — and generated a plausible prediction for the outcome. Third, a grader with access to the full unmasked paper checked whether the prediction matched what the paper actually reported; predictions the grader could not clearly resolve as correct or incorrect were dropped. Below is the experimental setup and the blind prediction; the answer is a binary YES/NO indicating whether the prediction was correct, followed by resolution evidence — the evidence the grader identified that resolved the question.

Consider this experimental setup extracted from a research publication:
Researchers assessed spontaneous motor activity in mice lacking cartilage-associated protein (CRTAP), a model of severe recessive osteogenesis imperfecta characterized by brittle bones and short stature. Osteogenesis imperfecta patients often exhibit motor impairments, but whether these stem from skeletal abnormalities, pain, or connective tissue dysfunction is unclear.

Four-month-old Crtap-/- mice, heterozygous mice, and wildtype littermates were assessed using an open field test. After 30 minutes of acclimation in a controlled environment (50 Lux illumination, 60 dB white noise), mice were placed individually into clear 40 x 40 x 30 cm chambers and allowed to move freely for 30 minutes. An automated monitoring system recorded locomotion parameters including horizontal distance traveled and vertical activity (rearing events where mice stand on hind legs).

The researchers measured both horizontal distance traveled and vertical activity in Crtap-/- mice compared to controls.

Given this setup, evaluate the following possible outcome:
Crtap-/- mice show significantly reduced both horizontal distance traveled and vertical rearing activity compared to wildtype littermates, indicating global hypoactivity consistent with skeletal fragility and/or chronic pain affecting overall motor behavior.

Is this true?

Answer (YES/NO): YES